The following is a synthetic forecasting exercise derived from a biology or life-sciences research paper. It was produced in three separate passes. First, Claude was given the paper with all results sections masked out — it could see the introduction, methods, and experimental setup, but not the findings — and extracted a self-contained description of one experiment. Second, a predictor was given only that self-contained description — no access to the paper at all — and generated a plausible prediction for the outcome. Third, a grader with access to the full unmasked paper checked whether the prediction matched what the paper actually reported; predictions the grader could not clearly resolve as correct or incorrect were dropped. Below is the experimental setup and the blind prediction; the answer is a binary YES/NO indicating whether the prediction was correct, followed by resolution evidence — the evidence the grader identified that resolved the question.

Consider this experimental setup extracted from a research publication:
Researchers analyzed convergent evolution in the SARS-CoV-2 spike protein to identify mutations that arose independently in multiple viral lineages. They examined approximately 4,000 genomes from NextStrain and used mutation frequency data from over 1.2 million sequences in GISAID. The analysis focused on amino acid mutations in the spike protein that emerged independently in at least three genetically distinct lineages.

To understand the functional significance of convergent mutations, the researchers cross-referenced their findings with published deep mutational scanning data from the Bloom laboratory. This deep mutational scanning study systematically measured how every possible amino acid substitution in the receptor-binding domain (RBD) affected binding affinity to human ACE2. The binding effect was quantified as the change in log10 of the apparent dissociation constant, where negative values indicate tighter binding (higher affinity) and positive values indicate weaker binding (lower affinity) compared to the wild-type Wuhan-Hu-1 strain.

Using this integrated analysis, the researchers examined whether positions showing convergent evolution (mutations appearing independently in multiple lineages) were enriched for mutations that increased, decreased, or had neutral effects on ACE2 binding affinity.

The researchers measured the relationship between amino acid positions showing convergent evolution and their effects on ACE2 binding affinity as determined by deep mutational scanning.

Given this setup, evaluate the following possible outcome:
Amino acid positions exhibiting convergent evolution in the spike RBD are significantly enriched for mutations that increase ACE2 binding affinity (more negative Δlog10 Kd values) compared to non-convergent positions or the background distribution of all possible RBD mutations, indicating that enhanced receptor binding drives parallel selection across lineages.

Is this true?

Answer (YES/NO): YES